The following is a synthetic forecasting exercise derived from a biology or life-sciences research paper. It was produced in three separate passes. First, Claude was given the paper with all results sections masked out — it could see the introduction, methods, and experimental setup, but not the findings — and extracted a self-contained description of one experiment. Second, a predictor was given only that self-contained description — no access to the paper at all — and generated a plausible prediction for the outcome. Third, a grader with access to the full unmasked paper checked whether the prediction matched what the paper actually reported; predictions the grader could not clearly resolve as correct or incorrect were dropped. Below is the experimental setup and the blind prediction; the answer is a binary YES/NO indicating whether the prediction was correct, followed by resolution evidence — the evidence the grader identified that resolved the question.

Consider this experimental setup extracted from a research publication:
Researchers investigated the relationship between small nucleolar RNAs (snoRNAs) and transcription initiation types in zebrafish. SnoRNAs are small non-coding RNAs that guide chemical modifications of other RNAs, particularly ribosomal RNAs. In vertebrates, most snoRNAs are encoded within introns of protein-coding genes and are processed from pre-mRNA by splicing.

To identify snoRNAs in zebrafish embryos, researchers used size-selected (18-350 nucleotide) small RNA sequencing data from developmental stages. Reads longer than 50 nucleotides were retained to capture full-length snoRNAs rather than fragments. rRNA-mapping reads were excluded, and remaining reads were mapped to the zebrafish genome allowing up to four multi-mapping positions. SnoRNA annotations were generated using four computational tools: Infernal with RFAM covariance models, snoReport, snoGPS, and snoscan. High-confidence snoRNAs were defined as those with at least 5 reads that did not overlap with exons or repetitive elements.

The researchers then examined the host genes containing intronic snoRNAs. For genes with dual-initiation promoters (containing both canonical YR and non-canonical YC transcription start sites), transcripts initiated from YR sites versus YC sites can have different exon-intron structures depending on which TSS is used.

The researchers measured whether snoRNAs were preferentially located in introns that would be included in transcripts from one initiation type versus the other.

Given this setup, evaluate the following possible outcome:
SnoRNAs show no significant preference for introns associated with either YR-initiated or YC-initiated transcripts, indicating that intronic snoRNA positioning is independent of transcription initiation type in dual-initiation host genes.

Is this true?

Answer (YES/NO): NO